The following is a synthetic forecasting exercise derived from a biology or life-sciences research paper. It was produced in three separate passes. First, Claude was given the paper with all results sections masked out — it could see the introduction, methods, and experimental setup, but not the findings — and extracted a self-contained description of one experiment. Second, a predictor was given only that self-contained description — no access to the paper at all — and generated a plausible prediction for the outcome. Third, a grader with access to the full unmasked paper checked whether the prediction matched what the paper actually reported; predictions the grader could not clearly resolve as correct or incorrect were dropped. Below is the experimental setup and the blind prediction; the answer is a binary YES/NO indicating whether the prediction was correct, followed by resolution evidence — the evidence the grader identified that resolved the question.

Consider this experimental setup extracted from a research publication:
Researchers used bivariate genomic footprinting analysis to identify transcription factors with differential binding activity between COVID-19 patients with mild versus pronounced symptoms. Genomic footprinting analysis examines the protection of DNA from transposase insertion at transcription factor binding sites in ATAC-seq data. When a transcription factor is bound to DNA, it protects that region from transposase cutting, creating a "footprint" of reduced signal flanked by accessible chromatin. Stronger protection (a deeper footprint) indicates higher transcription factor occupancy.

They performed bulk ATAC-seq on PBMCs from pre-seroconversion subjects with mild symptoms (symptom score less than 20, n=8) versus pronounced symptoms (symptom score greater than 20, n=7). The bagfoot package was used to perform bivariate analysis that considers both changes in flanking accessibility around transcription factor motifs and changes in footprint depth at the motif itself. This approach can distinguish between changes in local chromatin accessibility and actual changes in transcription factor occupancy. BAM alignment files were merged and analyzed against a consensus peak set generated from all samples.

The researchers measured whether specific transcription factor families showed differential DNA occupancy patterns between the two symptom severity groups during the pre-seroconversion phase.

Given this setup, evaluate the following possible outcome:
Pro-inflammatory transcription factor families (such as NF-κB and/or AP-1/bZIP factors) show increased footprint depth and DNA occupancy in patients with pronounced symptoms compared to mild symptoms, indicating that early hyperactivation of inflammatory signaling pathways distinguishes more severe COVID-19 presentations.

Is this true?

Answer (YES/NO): NO